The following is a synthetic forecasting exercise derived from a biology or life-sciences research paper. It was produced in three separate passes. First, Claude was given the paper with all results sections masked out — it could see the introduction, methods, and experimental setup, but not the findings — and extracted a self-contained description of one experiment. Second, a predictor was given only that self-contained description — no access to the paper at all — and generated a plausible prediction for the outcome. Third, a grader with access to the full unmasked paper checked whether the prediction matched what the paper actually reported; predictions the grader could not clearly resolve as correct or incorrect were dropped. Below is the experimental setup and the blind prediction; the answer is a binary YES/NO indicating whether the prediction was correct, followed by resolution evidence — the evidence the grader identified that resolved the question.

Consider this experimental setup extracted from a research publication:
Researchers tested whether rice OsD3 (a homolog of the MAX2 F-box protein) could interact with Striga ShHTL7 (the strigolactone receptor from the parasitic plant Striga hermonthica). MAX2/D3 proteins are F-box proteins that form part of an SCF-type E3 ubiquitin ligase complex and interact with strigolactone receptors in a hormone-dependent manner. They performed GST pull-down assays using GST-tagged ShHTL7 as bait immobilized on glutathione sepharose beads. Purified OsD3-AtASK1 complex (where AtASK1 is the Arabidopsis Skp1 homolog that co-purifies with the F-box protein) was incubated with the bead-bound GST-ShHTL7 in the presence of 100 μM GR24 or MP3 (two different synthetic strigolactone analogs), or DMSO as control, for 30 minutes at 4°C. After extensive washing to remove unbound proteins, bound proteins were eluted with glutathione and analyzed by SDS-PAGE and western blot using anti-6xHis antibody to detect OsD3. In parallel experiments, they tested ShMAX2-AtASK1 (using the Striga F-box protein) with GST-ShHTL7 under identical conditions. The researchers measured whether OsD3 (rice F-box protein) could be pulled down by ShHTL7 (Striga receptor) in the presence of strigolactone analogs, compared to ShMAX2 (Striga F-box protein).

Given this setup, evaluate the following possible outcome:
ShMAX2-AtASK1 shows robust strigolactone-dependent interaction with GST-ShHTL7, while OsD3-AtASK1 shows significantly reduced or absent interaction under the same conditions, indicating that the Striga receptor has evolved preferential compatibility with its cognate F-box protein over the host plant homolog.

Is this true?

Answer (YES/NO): NO